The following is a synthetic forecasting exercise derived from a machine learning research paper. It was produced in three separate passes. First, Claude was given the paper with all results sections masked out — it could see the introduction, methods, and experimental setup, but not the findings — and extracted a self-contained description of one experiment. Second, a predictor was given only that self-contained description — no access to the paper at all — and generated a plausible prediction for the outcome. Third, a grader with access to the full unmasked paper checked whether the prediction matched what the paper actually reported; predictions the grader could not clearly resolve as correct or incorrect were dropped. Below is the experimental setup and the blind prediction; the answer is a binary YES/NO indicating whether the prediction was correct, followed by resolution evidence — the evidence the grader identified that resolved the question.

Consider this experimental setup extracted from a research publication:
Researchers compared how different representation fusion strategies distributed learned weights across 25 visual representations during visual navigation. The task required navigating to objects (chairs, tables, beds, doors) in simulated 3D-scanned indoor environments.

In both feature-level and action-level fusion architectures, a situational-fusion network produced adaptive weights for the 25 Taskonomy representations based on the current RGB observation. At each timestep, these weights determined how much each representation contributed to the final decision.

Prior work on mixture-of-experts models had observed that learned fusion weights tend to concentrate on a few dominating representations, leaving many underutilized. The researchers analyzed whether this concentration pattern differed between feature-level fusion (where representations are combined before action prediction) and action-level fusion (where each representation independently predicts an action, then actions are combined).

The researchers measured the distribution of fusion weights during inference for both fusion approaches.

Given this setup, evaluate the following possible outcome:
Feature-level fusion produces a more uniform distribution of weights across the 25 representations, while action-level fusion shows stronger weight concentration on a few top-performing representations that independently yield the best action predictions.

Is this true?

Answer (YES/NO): NO